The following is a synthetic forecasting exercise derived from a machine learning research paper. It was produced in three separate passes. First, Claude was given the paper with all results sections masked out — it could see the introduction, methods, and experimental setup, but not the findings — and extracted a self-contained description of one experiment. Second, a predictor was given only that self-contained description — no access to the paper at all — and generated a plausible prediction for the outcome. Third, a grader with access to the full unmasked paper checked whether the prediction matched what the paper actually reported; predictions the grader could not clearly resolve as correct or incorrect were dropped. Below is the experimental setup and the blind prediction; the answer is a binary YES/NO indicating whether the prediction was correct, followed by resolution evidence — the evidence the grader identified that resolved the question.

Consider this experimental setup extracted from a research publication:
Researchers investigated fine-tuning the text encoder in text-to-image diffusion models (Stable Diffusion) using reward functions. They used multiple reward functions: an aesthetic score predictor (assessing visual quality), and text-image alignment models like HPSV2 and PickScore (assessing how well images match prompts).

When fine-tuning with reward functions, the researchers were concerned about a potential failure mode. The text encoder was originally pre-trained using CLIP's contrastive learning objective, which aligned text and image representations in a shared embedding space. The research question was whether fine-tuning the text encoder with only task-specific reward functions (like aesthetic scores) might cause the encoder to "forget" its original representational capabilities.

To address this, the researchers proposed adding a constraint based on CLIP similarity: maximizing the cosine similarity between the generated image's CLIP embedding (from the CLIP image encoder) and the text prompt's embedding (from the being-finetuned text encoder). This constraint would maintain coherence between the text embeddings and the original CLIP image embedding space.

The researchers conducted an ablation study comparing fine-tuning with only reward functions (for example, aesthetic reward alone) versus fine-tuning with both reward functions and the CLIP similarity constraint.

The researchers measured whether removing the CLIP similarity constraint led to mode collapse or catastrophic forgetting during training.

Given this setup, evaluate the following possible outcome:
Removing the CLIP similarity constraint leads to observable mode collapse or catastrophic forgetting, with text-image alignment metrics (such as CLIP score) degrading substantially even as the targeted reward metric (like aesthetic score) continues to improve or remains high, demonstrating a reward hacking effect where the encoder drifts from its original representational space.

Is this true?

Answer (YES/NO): YES